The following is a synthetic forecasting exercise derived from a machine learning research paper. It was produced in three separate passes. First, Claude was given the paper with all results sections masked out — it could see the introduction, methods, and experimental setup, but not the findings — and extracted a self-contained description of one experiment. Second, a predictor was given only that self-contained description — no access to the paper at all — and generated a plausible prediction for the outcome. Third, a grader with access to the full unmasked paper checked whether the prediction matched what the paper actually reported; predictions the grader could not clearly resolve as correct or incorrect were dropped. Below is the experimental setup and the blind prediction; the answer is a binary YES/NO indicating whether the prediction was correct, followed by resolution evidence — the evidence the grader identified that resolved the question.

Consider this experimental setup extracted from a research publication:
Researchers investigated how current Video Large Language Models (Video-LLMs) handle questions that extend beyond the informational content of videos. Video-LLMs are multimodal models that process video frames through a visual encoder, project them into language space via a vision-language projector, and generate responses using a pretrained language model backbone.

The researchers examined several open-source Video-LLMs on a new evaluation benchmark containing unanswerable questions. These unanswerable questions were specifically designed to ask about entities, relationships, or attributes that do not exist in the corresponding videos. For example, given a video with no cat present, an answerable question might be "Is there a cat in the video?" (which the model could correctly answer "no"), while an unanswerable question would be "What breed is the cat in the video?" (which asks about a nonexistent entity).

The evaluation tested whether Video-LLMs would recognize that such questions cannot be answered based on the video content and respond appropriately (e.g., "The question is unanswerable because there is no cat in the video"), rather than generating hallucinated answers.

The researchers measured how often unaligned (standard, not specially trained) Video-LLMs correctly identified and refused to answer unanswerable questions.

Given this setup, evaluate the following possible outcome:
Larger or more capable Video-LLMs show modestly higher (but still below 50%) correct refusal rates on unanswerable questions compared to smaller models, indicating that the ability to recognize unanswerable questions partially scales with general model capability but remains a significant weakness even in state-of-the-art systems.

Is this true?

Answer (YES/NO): NO